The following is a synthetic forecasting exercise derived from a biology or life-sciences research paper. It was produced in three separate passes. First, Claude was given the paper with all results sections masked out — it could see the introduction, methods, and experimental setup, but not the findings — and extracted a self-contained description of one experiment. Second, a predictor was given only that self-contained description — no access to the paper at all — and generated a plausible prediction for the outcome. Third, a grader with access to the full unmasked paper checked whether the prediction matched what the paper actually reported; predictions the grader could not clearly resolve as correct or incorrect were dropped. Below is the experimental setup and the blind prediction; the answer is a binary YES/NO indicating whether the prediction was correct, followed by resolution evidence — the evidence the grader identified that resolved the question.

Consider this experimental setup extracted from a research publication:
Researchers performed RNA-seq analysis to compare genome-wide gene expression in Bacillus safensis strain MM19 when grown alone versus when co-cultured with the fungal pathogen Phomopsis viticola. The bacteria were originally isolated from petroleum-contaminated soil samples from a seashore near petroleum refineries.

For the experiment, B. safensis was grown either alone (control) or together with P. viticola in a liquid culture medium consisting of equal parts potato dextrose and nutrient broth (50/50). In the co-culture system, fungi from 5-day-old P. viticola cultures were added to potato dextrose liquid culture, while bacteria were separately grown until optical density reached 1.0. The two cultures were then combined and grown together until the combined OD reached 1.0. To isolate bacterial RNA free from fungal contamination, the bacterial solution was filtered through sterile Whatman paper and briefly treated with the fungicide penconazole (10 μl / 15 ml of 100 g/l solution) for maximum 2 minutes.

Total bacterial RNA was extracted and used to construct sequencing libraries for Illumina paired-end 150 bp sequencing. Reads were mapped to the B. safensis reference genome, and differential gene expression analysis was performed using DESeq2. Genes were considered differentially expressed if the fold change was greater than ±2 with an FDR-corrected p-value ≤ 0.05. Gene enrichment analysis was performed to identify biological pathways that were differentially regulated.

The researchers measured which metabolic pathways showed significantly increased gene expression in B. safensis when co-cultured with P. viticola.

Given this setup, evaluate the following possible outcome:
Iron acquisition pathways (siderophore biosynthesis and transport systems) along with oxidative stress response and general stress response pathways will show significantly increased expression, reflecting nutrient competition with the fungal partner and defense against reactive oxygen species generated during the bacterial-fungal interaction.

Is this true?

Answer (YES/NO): NO